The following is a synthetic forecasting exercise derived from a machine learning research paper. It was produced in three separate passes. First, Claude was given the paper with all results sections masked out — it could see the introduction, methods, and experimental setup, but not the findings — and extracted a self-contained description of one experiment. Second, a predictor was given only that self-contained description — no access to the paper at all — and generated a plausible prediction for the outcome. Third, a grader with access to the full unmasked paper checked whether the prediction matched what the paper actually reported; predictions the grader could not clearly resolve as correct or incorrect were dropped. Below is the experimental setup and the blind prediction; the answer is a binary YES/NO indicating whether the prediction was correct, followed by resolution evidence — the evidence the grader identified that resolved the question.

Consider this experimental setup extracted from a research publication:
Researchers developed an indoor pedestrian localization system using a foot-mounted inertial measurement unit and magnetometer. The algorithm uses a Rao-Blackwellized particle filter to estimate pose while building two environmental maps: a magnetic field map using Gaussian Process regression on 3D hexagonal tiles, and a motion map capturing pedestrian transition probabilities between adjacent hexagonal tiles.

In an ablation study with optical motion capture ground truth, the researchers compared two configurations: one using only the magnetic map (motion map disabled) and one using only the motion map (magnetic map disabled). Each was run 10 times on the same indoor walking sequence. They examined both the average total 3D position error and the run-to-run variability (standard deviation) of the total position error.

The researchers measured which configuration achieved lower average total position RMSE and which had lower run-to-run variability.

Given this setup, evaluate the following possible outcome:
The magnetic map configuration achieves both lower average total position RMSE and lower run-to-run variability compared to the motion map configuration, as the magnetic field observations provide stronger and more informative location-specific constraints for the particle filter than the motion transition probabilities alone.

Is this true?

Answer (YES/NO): NO